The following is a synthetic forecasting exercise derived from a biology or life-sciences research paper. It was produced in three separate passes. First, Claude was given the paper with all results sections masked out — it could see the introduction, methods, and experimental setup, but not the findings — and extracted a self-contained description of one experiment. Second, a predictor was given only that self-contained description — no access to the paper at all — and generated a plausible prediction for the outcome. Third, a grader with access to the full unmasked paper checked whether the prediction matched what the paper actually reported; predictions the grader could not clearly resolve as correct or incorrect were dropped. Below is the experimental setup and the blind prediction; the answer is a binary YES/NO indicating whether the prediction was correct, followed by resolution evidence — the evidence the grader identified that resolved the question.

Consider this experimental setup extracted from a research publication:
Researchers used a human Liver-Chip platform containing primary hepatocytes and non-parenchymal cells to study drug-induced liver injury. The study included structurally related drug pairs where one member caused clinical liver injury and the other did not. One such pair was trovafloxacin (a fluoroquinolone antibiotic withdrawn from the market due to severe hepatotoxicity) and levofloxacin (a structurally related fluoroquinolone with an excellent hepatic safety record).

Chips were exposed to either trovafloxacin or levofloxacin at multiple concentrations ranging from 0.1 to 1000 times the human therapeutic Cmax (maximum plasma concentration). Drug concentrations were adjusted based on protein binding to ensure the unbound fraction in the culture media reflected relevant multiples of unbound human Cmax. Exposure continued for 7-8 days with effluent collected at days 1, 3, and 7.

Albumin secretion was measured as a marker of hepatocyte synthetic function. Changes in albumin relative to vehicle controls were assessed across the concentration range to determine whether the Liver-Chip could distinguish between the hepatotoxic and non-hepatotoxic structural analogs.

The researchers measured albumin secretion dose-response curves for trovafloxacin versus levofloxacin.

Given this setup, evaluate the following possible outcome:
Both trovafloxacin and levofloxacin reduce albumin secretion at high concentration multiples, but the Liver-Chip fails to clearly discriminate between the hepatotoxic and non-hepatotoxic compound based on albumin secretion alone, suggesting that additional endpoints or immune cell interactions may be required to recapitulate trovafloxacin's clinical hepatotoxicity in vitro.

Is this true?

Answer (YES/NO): NO